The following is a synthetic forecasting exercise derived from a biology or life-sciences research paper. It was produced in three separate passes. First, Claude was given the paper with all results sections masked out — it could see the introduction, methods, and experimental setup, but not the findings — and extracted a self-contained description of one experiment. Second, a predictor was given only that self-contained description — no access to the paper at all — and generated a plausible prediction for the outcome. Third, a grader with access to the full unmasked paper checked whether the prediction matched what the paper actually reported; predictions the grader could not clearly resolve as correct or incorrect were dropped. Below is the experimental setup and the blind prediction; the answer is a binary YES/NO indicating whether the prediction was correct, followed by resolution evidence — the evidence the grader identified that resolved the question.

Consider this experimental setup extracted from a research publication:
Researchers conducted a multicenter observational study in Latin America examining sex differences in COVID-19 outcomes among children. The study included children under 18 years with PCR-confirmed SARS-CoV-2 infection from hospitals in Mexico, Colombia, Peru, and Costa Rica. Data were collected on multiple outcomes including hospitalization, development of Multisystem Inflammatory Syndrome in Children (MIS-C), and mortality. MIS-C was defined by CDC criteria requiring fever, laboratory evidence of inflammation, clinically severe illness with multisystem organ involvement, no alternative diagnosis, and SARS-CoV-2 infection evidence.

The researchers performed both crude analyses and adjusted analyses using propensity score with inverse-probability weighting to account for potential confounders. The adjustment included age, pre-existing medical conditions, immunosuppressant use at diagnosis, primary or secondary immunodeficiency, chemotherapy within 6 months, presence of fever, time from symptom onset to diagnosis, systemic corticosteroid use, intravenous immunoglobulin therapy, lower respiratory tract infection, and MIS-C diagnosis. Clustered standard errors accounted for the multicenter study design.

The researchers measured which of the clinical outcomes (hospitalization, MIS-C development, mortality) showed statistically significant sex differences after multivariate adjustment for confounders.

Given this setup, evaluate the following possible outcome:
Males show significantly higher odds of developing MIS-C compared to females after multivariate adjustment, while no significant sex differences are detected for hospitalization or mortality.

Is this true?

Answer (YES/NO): NO